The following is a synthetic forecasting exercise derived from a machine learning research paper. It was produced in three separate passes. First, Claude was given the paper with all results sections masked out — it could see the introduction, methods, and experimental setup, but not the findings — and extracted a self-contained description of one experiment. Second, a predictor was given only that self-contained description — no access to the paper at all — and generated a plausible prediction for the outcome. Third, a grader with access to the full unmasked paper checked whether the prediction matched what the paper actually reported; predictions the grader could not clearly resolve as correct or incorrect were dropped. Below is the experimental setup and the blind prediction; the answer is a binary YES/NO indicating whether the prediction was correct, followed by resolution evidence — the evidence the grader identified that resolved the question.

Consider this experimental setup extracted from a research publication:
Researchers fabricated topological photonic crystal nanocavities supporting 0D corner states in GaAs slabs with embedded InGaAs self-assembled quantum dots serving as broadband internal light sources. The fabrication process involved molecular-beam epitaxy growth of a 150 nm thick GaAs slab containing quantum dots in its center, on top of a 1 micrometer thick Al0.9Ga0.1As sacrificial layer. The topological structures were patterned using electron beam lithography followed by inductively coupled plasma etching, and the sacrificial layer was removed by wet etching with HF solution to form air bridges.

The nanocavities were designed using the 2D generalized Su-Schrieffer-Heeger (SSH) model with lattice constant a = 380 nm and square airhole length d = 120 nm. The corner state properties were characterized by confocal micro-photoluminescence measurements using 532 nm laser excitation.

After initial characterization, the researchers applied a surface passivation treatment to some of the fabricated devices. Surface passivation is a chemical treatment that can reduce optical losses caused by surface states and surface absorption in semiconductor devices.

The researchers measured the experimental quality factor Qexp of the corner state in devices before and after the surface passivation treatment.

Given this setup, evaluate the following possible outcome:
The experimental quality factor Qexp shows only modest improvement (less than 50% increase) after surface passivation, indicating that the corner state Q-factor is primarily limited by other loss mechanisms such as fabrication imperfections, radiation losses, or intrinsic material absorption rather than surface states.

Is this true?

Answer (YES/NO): NO